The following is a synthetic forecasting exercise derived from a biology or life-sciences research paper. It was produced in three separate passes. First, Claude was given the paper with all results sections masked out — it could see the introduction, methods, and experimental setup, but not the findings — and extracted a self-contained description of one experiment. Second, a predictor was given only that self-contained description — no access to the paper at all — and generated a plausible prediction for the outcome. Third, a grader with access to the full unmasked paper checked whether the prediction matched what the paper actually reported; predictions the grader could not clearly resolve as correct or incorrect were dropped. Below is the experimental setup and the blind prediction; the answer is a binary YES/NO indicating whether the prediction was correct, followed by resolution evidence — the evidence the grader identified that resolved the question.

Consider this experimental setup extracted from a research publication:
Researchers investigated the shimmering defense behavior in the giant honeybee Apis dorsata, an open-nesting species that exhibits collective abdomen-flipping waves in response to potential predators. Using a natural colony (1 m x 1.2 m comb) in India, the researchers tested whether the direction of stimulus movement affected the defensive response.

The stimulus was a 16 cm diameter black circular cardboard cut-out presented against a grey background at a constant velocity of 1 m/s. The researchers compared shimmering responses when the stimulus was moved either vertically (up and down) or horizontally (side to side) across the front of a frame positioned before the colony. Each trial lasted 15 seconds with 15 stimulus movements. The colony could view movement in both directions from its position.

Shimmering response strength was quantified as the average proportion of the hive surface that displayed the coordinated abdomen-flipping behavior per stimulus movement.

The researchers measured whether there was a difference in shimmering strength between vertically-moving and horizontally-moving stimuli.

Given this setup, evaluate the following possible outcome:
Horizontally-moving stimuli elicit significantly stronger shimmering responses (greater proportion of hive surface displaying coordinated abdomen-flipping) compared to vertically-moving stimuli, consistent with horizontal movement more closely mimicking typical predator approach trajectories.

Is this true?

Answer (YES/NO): NO